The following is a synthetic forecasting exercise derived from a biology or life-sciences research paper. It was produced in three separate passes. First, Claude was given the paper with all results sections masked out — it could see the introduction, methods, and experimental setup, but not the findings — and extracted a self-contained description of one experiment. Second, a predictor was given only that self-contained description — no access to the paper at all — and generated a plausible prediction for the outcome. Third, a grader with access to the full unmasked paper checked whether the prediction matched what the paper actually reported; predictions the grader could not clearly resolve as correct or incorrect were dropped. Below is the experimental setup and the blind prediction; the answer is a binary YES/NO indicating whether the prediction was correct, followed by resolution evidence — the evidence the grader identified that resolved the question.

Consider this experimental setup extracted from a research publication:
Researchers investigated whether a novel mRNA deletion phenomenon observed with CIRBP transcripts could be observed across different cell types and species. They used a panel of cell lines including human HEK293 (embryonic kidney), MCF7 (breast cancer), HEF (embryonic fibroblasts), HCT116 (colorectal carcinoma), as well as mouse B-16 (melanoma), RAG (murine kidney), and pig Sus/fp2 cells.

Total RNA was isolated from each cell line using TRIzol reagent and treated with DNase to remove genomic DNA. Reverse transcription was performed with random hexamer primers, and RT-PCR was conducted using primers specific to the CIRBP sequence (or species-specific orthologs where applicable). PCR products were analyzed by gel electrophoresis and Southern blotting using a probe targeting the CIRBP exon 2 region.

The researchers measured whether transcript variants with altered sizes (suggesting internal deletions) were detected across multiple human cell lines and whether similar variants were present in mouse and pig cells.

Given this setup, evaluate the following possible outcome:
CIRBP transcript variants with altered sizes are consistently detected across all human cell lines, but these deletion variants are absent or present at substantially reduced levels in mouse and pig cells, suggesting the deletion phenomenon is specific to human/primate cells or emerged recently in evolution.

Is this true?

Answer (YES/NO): NO